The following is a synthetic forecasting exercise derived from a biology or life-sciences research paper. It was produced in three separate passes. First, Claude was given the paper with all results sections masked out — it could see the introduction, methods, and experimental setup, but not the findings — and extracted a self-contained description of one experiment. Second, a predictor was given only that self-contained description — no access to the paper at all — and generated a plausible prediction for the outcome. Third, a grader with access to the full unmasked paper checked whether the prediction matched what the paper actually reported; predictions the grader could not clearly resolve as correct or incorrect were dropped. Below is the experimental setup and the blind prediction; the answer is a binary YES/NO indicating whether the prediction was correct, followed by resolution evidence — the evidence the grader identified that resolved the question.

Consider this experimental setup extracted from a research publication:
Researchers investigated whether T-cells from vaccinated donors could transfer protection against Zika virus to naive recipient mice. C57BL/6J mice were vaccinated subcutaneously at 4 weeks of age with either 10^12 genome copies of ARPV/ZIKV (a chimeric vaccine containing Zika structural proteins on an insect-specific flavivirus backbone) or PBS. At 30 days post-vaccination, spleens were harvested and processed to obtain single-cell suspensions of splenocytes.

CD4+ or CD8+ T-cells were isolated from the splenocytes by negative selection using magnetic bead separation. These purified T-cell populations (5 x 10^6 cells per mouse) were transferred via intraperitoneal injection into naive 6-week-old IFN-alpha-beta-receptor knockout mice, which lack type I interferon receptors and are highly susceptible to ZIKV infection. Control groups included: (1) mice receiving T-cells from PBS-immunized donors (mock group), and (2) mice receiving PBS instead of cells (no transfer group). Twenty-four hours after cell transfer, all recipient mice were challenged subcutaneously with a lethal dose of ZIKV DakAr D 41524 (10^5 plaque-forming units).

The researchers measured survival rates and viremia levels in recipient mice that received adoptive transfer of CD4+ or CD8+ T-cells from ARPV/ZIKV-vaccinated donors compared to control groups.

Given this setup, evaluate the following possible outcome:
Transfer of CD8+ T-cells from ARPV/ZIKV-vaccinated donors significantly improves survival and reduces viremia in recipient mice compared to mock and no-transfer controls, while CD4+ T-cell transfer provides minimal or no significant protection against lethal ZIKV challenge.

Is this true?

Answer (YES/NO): NO